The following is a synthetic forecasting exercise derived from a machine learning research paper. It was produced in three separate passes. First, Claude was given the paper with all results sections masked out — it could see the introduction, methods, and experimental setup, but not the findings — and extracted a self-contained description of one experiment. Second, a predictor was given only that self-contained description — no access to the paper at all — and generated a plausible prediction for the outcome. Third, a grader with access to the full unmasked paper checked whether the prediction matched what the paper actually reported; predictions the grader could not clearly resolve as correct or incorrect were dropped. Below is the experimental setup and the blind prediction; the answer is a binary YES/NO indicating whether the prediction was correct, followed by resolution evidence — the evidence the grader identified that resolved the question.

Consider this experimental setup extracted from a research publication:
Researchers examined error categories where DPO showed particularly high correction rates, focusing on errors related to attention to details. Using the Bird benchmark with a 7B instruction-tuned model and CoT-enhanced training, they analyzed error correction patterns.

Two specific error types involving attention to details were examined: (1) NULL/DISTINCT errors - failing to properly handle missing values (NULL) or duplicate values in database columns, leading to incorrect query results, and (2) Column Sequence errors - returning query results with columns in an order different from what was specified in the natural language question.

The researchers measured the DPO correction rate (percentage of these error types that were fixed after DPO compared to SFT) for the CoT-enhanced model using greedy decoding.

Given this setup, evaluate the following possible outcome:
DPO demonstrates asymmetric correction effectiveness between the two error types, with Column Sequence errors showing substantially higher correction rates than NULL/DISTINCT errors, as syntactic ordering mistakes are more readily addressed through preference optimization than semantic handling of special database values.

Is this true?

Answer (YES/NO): NO